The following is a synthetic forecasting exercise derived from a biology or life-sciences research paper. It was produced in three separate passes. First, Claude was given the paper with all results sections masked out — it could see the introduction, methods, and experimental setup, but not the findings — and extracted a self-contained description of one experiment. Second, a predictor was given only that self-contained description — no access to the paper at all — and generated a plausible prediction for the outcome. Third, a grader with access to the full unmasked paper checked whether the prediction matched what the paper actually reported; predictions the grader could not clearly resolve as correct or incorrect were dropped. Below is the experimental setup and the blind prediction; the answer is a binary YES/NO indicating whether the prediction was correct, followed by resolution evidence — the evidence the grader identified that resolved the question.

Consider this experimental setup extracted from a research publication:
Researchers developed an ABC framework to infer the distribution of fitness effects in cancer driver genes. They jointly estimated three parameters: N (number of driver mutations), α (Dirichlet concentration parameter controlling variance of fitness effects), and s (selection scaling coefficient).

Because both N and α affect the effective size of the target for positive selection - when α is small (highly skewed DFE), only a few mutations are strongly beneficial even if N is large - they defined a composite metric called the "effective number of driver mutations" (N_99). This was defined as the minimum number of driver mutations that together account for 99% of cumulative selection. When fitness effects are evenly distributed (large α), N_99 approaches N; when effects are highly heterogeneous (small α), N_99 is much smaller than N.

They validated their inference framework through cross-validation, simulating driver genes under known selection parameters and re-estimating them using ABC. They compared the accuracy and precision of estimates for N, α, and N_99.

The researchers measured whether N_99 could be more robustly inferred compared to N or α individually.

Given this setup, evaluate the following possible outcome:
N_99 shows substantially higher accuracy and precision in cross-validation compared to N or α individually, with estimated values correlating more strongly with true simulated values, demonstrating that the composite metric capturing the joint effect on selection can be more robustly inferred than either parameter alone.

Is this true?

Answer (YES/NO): YES